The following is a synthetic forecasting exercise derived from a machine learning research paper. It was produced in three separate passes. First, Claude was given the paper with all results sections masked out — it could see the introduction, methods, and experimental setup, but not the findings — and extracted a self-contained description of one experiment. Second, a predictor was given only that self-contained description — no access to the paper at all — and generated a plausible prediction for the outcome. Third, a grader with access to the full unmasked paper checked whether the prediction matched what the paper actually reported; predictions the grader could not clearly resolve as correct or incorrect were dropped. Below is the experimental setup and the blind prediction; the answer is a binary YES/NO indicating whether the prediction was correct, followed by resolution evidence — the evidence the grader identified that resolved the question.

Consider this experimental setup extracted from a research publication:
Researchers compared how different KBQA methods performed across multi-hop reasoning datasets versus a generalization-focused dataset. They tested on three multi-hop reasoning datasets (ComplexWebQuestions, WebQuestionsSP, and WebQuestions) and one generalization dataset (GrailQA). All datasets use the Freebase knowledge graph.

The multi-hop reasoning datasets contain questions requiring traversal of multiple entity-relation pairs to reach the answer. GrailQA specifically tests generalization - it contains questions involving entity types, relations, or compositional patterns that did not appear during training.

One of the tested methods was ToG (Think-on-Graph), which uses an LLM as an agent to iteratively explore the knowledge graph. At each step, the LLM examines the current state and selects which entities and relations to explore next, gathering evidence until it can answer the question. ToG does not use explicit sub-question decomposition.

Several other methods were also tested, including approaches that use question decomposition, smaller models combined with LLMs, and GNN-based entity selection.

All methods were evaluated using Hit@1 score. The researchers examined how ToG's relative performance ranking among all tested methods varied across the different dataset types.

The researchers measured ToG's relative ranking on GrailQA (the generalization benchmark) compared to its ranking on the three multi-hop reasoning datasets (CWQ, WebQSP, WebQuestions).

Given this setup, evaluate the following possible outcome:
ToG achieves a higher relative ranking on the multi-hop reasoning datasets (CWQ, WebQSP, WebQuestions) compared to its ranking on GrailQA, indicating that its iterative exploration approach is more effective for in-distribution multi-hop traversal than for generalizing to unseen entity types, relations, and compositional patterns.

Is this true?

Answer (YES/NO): NO